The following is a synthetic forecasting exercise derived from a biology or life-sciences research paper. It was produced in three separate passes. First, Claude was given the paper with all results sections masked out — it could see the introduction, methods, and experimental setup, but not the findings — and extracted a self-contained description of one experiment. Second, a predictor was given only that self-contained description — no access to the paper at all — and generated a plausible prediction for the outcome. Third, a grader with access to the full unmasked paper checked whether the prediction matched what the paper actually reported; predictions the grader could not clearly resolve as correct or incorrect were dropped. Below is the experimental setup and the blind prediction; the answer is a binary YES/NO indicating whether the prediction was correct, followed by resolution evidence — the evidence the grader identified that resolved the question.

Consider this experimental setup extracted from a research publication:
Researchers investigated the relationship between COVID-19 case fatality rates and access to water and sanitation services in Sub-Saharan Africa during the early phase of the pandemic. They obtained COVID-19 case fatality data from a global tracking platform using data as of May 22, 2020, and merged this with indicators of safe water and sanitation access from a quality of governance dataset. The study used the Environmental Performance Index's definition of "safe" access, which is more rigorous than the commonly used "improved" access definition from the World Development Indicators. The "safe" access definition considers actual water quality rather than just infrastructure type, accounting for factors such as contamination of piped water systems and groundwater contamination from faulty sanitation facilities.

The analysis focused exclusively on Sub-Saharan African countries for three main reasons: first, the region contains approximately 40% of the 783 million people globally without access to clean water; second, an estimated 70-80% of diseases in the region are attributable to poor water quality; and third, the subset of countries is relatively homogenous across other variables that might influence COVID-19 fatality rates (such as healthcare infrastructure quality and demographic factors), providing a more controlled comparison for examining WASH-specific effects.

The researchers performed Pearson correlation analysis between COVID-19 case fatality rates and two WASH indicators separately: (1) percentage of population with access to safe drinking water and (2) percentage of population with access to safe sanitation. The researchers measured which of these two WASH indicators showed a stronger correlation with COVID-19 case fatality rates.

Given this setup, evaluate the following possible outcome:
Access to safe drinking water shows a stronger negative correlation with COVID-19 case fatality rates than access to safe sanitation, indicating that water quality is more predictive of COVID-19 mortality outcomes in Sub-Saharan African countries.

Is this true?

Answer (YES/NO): NO